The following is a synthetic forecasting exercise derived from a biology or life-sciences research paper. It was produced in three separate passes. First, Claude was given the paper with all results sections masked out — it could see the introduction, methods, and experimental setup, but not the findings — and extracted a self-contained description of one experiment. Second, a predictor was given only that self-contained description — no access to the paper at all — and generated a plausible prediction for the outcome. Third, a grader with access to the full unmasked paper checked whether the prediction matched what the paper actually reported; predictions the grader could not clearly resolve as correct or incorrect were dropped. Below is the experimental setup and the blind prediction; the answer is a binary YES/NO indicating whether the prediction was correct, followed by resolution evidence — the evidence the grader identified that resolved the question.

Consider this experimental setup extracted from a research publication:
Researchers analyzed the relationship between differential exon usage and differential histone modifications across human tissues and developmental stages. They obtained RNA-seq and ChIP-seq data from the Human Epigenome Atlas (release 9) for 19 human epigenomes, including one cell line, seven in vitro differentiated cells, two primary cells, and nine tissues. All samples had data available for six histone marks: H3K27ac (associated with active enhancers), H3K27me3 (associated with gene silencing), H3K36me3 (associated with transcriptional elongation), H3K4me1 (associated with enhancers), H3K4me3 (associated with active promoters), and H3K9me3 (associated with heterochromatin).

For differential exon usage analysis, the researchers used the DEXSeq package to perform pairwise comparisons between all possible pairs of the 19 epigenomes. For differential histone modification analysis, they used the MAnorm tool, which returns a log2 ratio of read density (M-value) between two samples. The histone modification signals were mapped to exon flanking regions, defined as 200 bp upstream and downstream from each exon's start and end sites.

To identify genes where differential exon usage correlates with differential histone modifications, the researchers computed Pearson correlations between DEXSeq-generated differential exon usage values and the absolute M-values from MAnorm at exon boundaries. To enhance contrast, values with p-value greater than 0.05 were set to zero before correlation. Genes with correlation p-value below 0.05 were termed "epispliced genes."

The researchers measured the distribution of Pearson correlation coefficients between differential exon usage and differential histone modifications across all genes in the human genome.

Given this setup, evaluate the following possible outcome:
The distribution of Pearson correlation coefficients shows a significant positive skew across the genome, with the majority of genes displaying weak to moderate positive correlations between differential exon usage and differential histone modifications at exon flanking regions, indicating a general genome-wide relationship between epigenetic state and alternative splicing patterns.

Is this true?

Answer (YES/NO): NO